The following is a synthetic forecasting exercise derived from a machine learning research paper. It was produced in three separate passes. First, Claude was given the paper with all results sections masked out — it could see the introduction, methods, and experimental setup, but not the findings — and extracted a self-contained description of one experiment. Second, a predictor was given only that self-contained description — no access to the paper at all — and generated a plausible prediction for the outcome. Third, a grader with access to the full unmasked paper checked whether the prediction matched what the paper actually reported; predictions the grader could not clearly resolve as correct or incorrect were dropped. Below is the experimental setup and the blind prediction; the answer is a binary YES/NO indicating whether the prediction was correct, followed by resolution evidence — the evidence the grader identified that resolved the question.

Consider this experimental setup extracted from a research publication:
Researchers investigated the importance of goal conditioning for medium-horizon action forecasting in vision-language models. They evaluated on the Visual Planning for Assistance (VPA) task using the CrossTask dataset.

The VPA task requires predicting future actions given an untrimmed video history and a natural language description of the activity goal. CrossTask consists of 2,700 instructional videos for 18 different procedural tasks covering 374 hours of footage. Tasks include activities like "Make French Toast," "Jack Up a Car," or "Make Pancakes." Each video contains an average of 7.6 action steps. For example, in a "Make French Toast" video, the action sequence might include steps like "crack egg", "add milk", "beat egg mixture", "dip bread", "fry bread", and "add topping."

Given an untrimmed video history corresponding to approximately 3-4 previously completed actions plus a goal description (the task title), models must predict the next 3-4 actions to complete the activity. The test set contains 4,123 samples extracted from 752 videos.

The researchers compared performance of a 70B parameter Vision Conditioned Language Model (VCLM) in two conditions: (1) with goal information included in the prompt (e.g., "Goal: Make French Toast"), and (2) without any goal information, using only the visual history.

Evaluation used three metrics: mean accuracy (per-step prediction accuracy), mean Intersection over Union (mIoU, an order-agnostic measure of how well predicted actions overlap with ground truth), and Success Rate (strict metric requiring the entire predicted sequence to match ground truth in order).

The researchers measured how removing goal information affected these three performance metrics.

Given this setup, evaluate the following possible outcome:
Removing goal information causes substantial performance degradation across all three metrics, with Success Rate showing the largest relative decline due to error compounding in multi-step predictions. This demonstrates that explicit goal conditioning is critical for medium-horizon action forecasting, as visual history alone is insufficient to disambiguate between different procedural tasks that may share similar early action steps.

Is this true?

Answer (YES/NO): NO